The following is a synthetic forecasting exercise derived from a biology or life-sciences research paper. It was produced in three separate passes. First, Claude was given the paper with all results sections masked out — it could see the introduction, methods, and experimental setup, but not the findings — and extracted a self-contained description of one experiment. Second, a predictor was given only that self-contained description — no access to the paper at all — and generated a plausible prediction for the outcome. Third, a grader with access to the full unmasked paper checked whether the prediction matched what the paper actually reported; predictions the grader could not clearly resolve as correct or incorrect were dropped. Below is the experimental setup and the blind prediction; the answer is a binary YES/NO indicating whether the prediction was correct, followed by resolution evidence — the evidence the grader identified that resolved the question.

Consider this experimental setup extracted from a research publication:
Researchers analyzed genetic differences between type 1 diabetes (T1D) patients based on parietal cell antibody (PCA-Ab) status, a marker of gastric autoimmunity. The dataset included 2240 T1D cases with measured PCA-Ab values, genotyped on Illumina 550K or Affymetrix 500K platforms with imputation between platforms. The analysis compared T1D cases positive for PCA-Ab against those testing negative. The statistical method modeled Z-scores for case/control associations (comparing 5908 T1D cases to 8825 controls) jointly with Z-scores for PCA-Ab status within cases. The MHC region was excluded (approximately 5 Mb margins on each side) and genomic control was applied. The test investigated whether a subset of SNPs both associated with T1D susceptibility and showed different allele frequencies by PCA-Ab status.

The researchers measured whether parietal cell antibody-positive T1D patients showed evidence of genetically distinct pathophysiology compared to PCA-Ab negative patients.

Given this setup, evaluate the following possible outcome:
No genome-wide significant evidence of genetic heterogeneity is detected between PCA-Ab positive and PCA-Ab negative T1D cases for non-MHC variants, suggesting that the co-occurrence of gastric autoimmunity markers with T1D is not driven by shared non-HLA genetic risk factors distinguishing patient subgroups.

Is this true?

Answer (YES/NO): YES